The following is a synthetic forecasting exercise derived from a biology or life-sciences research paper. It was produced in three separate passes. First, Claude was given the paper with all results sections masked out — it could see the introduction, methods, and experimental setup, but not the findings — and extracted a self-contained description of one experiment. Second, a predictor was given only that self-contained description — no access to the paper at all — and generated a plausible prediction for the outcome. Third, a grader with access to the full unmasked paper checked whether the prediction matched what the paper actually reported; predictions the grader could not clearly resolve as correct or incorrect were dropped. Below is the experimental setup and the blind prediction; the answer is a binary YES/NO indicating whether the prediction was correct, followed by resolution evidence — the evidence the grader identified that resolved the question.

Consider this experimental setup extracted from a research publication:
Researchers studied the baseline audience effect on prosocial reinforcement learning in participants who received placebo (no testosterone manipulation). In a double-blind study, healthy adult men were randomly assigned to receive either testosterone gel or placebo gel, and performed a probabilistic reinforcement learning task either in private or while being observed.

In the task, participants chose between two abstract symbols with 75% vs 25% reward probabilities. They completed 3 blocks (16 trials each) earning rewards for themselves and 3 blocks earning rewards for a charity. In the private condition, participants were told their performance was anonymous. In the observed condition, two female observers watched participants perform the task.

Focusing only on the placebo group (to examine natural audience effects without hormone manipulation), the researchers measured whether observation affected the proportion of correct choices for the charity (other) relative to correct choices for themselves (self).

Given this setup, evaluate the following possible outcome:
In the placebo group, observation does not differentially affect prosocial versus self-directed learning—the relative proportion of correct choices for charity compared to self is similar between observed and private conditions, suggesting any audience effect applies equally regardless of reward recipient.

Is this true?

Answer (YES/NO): NO